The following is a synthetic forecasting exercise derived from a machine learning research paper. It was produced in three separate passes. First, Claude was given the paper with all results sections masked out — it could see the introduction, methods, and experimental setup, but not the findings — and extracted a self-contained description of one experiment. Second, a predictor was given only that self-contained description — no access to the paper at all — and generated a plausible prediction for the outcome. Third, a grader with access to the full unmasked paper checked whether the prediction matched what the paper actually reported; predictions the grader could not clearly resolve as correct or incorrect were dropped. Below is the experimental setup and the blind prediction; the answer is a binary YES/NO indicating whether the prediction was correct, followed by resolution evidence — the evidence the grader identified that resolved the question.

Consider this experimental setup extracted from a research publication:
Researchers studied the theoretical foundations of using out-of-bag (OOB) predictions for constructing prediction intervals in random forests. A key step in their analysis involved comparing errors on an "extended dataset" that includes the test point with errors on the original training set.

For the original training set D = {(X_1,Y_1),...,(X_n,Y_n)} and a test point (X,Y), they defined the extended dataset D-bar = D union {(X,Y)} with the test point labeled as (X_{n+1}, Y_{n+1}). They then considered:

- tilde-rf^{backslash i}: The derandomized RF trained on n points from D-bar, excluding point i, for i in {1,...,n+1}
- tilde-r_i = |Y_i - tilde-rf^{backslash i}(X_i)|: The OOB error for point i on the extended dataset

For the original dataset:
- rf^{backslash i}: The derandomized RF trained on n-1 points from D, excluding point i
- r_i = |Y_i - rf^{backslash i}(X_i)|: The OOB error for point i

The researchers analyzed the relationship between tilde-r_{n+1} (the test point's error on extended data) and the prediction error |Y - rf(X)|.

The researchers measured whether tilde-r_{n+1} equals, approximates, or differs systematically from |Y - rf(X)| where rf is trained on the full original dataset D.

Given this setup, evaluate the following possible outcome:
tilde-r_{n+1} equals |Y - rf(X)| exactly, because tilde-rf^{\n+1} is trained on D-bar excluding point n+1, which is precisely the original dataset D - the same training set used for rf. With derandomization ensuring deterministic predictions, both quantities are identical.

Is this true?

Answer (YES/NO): YES